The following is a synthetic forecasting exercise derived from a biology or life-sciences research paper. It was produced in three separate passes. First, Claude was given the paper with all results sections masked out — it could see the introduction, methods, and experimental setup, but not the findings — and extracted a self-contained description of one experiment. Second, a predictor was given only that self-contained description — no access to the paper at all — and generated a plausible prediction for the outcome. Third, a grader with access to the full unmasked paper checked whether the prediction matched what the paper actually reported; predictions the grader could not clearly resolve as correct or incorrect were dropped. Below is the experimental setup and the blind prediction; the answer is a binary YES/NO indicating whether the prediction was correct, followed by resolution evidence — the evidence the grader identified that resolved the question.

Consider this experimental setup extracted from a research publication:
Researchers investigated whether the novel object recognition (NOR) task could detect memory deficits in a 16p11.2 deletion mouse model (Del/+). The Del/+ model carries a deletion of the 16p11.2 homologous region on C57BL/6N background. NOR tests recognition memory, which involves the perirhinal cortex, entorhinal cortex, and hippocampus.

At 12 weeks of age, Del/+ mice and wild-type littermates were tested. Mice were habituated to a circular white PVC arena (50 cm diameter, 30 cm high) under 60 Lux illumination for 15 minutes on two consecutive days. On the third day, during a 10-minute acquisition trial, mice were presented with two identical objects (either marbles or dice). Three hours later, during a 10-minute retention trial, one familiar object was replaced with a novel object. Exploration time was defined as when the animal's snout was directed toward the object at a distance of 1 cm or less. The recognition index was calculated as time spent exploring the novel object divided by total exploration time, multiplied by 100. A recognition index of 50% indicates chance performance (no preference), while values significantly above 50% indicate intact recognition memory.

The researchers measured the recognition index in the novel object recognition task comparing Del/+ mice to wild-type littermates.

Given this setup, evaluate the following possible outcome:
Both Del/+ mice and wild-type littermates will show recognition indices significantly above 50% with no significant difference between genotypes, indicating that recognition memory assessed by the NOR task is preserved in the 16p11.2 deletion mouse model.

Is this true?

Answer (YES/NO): NO